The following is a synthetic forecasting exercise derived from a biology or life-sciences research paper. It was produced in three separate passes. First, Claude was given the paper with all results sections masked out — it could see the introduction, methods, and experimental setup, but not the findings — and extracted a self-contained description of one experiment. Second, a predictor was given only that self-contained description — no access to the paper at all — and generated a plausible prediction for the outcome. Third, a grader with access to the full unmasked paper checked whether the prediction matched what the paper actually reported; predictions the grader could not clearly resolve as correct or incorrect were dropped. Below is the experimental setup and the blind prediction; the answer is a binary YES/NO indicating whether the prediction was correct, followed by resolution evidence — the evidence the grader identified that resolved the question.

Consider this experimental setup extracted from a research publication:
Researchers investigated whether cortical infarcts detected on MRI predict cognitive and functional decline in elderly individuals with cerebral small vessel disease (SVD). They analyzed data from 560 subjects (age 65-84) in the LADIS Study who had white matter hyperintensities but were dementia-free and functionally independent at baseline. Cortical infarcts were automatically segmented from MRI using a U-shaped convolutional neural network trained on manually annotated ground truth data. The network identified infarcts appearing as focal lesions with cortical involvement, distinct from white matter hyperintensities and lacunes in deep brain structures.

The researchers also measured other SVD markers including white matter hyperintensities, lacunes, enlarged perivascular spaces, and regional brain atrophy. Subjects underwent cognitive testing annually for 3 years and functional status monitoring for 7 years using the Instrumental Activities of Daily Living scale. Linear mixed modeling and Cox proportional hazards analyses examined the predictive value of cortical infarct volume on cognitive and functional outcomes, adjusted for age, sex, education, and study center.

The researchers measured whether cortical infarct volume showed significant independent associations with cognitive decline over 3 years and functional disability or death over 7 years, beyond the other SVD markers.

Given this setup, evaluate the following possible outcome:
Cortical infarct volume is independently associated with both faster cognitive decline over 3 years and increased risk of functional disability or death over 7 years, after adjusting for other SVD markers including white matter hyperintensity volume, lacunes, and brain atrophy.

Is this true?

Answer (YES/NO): NO